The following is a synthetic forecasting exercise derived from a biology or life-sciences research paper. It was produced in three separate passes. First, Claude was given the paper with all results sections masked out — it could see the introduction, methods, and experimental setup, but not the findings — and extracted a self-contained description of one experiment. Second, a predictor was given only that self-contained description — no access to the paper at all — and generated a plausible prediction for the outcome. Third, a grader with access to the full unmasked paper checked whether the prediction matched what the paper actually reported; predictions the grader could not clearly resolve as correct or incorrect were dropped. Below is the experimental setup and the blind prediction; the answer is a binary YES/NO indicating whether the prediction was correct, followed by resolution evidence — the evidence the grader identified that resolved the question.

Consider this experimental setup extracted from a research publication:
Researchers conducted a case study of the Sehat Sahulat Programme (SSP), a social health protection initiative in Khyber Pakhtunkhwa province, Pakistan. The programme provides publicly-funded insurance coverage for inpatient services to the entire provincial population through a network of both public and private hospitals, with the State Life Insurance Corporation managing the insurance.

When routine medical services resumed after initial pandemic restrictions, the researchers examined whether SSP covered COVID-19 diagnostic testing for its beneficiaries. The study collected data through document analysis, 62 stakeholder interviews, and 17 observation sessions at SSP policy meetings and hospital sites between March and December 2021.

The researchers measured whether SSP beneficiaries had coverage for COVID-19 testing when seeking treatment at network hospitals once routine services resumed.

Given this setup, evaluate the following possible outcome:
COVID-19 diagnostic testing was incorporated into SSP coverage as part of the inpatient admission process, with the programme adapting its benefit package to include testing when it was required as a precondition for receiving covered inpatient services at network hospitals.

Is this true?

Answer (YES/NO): NO